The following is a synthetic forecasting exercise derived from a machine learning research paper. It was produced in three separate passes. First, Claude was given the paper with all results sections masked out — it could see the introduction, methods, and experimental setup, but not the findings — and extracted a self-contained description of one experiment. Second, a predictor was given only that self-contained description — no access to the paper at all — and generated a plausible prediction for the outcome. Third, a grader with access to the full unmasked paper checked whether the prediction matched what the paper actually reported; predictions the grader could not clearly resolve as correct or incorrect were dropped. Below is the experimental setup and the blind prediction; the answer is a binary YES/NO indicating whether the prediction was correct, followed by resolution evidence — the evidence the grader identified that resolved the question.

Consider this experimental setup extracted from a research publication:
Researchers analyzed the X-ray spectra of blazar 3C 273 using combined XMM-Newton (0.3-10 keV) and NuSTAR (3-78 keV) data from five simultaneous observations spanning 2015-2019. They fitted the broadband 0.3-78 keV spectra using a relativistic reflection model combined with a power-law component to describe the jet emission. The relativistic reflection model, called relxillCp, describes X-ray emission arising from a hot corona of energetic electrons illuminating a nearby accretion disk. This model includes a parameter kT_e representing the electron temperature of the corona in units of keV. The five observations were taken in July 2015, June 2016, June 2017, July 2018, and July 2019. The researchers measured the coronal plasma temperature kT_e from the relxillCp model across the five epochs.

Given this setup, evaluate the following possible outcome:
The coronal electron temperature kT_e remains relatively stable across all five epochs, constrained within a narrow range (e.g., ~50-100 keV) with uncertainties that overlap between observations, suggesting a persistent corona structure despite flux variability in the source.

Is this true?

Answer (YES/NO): NO